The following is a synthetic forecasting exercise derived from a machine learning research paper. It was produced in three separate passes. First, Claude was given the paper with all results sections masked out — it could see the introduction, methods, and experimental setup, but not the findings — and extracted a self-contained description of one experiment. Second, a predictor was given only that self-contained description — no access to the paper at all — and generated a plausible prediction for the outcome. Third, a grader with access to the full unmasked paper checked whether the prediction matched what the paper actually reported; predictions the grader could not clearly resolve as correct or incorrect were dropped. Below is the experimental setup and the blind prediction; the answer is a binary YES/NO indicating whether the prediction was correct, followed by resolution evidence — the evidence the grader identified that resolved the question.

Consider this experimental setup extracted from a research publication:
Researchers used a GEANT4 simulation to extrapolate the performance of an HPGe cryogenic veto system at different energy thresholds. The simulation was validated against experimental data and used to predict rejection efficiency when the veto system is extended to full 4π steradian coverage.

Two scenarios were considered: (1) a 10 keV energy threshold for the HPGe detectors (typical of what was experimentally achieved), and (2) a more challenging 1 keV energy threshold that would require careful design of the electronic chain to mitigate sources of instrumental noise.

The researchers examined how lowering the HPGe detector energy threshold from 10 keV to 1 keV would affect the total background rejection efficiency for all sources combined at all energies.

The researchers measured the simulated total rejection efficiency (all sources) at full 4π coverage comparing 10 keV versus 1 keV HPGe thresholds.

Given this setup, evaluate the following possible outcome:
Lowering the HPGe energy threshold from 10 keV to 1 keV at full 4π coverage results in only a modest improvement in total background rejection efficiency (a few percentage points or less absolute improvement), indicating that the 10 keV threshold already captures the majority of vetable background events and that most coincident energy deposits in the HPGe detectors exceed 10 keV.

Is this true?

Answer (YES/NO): YES